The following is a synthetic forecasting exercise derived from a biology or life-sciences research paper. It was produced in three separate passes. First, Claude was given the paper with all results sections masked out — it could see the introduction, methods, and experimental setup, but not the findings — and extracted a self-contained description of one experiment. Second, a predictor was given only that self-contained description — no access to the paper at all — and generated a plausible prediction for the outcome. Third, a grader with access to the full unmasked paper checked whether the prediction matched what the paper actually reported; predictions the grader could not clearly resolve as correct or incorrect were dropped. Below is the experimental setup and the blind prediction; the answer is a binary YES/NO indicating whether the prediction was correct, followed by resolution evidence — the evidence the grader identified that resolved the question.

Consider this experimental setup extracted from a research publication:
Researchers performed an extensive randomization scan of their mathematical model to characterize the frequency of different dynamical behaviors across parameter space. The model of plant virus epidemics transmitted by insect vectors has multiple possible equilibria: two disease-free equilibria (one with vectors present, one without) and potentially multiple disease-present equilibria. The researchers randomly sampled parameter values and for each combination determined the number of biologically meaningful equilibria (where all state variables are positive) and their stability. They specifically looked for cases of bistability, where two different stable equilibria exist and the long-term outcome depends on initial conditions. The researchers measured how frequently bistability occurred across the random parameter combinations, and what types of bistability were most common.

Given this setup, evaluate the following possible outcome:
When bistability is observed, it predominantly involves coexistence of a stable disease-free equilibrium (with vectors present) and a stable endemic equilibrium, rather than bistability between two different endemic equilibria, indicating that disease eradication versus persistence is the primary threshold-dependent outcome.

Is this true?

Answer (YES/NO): YES